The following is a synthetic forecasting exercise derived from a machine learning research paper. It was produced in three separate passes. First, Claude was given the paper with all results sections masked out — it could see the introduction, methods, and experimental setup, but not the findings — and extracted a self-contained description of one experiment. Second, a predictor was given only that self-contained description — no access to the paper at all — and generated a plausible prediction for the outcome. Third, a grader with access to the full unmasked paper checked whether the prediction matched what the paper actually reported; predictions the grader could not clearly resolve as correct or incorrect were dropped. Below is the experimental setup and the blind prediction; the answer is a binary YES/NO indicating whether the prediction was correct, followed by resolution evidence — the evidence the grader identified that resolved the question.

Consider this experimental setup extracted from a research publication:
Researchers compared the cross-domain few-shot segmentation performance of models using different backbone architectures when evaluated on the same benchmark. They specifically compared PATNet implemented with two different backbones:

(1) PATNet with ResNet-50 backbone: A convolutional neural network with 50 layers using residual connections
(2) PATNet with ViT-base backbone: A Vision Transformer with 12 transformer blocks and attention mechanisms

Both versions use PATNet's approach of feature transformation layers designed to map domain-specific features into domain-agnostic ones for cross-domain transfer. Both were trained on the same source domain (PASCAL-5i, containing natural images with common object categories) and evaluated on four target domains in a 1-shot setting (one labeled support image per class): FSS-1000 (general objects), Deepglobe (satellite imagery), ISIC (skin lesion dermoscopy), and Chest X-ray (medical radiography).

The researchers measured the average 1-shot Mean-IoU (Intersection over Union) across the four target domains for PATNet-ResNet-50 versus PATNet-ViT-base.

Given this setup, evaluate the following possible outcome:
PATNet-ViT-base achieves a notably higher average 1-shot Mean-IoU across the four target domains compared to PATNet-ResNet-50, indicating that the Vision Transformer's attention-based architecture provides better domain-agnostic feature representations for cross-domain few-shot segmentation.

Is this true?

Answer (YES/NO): NO